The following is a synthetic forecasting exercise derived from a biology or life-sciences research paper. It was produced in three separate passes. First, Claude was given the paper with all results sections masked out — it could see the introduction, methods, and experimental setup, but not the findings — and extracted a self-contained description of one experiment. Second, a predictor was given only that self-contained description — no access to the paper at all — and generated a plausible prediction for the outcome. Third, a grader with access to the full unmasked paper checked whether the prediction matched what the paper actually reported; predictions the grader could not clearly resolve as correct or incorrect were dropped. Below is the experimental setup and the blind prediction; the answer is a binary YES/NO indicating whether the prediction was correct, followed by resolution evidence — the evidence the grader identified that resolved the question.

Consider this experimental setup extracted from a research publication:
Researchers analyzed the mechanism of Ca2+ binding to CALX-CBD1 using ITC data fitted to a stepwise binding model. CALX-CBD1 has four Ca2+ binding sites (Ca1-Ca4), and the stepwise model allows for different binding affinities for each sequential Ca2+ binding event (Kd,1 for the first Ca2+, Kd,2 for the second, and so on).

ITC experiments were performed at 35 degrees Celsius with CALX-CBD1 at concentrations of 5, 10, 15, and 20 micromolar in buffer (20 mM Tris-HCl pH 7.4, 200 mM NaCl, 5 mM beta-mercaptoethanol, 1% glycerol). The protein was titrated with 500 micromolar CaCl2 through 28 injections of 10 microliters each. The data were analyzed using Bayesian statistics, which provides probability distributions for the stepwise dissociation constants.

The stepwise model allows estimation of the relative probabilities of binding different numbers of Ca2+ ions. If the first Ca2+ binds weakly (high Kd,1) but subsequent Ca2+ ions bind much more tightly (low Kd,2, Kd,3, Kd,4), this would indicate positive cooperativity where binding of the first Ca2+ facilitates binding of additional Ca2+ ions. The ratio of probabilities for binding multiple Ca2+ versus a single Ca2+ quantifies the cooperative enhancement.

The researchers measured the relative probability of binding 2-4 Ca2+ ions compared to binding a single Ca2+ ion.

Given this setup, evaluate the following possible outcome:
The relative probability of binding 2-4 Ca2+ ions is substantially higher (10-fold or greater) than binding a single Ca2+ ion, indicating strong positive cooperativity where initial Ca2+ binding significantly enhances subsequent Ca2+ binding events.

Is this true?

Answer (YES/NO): YES